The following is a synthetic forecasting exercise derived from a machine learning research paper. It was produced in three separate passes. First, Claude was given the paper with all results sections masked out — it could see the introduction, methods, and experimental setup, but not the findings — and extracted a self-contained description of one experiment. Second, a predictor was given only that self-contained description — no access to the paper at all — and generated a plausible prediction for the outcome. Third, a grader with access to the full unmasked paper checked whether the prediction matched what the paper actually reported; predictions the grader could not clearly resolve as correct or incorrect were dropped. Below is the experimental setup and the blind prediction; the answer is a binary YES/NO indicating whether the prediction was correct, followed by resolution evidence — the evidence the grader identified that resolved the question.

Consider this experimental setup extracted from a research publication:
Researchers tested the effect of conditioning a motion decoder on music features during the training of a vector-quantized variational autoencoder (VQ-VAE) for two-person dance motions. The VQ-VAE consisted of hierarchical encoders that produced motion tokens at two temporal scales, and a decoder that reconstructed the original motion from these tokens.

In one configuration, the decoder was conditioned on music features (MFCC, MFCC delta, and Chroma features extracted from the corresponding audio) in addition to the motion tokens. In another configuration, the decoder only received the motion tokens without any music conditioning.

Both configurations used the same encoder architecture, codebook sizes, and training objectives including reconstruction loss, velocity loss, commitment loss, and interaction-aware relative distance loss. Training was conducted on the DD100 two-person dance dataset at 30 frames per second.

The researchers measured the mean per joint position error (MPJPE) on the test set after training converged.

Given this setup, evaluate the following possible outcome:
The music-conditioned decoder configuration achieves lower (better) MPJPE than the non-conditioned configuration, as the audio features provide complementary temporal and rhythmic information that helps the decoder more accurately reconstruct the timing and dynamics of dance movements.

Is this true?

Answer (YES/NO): YES